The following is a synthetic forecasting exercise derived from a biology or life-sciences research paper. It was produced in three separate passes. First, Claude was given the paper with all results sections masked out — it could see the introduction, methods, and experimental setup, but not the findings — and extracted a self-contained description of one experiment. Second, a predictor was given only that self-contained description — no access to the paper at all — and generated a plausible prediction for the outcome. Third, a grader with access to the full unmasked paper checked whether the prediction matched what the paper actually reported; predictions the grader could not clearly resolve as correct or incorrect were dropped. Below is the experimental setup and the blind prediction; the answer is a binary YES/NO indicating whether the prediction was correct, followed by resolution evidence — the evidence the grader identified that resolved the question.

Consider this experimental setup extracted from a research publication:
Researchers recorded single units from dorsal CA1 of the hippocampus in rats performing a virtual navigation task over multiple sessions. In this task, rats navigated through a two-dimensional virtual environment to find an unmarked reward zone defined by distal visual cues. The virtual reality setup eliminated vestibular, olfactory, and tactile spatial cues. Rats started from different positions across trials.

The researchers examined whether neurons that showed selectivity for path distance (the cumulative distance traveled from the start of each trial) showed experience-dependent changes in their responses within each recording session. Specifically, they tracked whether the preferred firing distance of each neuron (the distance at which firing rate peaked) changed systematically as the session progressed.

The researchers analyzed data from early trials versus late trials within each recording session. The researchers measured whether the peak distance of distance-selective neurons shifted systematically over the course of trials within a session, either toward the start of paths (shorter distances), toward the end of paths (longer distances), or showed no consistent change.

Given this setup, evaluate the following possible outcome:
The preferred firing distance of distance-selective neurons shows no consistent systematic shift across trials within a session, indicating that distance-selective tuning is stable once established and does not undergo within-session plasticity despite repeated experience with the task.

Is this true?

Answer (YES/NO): NO